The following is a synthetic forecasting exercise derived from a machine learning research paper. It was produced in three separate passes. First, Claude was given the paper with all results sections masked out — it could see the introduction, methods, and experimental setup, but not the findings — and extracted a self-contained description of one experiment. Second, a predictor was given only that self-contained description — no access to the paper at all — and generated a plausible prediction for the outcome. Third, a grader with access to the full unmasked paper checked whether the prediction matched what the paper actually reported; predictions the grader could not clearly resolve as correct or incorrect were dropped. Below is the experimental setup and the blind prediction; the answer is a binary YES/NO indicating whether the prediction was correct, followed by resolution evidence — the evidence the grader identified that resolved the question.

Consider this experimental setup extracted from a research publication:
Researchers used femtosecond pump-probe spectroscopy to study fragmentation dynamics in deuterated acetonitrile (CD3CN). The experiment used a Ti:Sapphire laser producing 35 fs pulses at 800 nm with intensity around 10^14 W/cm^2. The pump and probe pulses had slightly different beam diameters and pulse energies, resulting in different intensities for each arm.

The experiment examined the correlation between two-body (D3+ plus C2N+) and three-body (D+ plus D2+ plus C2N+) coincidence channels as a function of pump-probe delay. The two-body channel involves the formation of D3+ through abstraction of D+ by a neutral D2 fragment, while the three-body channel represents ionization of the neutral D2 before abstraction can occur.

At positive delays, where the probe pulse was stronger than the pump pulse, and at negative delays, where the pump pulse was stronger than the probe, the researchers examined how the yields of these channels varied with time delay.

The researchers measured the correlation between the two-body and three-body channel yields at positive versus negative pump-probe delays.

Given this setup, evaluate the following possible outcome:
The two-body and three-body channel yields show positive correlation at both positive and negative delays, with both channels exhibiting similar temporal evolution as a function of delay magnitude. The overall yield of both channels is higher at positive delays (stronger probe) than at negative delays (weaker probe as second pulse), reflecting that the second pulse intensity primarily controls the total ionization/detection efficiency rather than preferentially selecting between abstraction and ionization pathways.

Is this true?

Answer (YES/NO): NO